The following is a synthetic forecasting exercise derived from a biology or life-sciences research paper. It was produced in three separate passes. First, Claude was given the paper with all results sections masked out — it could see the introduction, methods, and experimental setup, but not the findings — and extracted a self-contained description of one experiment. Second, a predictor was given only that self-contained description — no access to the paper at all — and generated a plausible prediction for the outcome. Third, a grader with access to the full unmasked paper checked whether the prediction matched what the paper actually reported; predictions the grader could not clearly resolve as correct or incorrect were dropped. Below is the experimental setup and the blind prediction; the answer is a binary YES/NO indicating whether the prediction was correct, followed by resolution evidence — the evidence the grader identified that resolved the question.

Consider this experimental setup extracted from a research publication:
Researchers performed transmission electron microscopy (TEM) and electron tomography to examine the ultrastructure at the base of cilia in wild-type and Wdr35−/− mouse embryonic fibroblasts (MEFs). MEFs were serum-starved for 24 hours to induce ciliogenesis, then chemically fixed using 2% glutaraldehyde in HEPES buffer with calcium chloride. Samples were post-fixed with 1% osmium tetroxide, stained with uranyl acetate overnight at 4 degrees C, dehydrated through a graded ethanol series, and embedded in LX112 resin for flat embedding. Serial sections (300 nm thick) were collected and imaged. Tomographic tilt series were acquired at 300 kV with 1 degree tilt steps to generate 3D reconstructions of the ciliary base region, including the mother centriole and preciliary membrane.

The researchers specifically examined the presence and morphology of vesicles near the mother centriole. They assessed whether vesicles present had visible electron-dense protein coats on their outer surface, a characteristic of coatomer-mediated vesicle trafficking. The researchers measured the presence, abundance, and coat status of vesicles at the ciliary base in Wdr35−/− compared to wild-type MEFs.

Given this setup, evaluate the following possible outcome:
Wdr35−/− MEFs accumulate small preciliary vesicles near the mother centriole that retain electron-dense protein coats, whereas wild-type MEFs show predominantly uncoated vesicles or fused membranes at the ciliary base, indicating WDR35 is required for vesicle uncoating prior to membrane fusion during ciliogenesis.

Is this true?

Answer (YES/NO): NO